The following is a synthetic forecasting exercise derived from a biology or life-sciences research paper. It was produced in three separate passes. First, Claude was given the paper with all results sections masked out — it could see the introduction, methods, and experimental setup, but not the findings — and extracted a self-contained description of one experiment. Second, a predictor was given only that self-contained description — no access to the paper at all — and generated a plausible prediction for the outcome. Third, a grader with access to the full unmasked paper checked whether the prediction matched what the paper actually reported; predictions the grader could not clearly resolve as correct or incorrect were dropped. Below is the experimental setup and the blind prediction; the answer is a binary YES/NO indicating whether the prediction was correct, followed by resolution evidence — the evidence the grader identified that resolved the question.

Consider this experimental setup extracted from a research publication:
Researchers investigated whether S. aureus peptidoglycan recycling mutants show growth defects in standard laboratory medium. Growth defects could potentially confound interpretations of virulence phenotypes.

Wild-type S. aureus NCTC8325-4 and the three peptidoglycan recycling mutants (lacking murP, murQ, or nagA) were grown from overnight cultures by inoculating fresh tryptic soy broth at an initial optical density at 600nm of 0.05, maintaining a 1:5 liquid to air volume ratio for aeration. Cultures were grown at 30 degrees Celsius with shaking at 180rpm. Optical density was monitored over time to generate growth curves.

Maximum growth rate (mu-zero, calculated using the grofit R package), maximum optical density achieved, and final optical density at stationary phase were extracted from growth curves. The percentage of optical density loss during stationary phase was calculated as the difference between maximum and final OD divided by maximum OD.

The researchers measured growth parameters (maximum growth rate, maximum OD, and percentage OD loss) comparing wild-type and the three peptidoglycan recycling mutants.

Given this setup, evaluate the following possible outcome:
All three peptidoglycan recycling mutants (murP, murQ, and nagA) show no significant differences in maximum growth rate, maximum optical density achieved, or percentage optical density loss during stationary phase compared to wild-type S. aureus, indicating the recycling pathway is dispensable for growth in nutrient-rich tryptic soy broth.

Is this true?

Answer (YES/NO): NO